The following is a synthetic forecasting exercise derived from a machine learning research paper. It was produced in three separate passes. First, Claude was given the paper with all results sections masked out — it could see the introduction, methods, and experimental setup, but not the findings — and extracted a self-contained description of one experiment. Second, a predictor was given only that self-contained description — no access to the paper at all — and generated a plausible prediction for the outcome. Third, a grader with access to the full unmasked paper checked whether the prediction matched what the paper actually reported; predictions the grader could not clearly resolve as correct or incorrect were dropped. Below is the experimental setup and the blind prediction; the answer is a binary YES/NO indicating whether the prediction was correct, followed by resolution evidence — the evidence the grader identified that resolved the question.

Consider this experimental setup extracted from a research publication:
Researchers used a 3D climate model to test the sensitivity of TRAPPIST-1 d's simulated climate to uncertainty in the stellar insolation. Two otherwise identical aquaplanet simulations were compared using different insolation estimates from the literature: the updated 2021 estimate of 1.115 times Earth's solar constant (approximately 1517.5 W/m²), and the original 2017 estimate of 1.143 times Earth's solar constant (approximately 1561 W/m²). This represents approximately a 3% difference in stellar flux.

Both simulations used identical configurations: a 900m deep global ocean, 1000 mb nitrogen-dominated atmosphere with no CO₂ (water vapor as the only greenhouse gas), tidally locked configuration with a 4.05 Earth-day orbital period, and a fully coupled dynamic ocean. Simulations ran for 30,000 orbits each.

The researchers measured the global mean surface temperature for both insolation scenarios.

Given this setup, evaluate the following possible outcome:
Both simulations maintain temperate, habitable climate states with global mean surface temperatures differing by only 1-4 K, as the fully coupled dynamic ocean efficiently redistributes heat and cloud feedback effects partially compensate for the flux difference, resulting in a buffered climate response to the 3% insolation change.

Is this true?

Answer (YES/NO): YES